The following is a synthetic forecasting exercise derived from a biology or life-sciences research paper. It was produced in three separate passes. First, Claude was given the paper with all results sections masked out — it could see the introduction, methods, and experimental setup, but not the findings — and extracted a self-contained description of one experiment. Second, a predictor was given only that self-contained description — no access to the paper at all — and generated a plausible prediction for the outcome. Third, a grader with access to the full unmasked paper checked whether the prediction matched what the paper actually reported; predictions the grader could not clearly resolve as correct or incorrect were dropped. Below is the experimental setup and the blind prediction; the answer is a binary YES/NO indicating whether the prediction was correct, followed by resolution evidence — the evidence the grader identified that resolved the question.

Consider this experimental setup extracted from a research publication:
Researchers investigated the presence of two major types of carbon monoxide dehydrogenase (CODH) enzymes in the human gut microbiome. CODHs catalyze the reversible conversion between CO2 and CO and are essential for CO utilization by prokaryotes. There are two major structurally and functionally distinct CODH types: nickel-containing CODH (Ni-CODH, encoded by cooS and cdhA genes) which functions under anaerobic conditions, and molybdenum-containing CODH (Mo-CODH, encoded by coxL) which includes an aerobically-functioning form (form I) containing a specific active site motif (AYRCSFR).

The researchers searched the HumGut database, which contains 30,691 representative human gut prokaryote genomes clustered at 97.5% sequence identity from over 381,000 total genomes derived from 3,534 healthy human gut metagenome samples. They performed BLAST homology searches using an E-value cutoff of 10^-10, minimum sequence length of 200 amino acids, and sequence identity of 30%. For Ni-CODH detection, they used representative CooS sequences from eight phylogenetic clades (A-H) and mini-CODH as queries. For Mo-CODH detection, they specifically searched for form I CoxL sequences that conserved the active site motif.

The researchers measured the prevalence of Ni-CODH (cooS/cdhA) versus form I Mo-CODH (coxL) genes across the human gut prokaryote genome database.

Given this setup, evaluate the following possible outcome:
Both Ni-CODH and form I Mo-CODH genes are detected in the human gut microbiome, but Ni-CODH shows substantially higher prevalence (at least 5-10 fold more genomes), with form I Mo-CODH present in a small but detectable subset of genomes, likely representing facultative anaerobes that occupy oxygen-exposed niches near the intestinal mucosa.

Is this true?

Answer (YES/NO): NO